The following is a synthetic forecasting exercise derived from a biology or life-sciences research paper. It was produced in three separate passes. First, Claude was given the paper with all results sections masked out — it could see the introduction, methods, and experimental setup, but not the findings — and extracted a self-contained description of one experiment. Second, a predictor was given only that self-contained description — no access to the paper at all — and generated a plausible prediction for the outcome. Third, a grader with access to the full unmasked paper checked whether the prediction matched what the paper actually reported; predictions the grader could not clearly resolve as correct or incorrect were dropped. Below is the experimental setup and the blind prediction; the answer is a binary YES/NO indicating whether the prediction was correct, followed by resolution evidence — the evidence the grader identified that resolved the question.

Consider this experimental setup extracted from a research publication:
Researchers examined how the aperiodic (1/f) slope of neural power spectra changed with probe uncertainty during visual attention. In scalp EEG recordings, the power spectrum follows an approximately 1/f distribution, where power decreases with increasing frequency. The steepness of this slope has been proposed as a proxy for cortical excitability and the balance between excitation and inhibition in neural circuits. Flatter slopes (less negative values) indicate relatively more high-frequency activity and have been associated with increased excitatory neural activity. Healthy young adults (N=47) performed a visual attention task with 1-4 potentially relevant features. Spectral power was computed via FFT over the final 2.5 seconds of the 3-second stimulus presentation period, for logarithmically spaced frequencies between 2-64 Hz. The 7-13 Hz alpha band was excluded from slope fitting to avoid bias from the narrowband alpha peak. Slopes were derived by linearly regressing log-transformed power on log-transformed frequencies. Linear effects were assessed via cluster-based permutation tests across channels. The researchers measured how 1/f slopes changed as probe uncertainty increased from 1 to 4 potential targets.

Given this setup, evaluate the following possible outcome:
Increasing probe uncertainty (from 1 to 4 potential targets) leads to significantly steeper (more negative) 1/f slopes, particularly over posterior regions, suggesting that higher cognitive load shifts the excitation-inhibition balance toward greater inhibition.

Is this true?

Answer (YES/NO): NO